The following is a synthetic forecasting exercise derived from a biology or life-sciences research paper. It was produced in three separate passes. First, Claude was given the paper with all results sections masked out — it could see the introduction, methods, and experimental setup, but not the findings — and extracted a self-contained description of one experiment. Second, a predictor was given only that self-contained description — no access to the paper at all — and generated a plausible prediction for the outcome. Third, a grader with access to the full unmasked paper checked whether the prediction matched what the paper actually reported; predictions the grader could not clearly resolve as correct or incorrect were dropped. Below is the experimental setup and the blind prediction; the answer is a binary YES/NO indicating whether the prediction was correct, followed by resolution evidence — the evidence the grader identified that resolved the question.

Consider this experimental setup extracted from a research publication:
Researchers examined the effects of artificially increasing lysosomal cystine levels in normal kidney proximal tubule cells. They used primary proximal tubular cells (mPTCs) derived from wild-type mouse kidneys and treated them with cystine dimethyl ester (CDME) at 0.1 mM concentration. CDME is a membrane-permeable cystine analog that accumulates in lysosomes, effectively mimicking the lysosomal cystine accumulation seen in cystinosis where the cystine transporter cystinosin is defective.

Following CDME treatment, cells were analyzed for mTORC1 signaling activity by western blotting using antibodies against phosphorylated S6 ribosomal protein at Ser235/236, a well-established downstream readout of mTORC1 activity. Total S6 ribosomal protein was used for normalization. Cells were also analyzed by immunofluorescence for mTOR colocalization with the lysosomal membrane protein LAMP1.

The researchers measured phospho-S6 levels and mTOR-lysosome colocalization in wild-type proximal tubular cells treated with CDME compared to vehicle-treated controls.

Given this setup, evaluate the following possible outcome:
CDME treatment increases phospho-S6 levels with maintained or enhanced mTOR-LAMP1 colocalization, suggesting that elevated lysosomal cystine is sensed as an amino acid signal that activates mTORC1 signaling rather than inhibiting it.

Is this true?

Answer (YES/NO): YES